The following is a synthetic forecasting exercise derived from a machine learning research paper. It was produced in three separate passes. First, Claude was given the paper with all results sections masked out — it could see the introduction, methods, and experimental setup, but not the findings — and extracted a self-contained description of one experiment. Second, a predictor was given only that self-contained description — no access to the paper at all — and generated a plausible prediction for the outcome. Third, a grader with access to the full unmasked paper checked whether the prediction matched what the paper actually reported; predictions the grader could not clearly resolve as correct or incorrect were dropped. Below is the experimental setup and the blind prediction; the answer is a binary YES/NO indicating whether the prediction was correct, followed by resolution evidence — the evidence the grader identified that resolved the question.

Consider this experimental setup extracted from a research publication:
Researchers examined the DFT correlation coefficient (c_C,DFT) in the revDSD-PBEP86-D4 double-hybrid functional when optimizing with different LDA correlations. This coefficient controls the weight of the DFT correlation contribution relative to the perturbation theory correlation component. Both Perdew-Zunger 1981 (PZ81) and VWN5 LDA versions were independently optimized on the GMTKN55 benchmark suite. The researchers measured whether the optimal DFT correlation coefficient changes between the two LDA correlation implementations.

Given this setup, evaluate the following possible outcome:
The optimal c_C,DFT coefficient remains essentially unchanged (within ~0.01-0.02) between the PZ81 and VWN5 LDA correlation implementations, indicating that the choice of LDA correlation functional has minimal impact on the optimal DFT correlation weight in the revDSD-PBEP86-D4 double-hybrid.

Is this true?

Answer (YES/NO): YES